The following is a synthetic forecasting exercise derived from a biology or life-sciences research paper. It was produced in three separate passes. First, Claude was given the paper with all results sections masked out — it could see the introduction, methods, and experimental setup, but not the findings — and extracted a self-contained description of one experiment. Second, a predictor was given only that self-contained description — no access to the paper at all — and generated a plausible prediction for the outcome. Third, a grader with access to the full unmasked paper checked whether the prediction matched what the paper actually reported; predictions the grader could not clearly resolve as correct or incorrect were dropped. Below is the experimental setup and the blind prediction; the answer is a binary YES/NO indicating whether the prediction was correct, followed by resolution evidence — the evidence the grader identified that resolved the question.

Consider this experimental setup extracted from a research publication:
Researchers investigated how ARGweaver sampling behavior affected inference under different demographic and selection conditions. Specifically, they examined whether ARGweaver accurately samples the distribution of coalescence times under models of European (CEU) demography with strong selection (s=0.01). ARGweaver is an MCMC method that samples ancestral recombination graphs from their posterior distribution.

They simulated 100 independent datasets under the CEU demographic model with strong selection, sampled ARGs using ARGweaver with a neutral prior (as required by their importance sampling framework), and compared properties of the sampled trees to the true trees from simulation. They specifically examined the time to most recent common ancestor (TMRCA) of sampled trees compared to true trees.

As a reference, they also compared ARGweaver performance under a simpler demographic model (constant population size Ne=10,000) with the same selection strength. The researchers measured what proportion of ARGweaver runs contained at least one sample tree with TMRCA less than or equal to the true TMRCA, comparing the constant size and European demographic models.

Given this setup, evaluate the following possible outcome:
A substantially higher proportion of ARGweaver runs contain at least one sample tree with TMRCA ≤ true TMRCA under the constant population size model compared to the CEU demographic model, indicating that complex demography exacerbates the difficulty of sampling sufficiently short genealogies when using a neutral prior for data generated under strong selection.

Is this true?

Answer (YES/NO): YES